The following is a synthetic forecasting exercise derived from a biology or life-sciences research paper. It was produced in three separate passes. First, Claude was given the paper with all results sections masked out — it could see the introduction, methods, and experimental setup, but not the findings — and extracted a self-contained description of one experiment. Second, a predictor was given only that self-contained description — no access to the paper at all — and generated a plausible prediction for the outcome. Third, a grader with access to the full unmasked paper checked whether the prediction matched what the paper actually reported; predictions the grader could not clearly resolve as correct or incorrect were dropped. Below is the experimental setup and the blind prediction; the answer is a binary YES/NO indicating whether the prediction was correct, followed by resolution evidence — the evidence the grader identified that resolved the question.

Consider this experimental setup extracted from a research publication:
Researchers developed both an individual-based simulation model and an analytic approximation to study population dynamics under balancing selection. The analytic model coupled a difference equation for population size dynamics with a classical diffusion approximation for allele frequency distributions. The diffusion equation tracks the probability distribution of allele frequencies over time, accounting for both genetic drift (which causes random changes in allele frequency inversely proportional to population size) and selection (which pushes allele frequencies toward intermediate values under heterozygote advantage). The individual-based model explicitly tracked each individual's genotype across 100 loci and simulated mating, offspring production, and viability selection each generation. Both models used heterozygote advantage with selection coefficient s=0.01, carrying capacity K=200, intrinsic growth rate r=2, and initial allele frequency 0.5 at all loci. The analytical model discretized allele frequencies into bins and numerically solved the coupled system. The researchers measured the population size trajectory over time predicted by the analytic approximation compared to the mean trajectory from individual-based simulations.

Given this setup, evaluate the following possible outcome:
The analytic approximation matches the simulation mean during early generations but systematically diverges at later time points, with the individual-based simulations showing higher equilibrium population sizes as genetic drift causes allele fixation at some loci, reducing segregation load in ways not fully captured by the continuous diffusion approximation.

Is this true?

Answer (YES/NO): NO